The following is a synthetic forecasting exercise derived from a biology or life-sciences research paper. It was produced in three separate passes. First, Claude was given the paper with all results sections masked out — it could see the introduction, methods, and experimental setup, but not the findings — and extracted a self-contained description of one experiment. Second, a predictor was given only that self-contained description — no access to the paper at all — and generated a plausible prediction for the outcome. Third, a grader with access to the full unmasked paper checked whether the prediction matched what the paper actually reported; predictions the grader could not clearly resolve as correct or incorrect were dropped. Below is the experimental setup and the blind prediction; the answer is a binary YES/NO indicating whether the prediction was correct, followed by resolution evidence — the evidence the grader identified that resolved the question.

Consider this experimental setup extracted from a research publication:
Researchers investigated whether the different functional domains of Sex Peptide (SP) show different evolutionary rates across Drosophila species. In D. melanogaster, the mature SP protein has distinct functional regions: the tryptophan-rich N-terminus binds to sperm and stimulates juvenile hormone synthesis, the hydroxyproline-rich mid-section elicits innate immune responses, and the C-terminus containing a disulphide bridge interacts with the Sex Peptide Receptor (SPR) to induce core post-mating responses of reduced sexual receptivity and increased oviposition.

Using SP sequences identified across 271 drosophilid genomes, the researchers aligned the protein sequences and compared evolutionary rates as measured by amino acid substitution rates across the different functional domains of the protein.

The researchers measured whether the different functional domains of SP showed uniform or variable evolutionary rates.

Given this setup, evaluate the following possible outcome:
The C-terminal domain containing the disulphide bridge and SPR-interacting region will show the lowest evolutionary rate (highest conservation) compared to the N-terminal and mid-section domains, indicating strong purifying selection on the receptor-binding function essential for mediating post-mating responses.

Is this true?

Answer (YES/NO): YES